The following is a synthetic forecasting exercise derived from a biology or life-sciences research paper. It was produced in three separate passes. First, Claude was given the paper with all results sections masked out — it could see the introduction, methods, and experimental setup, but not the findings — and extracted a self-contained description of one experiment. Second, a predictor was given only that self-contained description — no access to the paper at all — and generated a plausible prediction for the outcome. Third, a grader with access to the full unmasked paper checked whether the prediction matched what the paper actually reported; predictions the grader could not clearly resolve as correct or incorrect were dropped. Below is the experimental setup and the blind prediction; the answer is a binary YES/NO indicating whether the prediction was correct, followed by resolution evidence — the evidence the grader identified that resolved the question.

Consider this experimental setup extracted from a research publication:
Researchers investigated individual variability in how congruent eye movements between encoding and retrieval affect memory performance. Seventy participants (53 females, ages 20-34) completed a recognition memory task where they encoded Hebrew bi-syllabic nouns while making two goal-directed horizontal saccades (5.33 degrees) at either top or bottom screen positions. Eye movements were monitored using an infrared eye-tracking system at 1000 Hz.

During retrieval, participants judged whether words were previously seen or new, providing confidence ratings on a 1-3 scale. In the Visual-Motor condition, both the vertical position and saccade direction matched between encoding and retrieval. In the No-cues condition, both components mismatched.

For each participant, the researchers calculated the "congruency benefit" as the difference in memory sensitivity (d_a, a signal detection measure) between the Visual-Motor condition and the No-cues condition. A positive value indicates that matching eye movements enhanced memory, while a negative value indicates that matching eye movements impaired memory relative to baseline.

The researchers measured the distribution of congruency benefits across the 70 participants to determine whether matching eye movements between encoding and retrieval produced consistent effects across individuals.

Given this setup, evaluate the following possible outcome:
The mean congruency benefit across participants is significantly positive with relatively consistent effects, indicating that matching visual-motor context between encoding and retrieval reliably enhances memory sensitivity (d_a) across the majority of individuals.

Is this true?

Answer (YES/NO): NO